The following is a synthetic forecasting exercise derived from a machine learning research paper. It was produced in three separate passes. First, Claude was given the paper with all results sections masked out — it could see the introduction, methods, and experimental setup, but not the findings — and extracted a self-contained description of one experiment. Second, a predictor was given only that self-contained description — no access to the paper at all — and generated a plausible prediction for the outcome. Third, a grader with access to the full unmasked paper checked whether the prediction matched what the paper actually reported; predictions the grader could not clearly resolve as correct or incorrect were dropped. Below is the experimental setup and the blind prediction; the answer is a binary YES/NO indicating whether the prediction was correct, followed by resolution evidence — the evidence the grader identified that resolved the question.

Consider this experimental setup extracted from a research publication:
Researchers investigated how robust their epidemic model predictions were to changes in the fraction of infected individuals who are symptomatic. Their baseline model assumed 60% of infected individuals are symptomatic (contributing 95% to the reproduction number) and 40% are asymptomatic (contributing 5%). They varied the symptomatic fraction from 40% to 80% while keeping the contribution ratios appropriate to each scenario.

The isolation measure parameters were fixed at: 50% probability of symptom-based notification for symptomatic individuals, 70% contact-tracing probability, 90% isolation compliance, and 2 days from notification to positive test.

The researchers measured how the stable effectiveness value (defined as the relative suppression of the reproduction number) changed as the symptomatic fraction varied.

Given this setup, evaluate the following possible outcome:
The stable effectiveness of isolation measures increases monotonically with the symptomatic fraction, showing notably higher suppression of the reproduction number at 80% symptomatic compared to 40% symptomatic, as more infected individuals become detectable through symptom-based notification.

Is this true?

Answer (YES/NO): NO